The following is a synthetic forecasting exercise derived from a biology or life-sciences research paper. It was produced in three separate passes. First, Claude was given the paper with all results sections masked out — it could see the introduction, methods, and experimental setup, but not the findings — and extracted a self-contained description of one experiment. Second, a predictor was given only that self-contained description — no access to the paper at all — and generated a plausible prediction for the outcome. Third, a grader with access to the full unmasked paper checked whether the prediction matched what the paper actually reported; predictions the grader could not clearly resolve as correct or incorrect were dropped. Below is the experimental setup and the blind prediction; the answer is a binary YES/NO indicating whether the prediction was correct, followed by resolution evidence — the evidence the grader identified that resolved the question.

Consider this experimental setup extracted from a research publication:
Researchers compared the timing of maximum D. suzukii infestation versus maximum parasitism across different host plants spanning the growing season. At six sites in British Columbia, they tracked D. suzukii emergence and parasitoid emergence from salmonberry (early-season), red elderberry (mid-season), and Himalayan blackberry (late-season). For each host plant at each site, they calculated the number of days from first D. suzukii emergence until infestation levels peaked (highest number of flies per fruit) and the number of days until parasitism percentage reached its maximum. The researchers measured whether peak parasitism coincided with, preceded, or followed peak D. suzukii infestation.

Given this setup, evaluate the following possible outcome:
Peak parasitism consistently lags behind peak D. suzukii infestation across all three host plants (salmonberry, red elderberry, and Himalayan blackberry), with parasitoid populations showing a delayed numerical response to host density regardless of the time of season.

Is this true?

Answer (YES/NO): YES